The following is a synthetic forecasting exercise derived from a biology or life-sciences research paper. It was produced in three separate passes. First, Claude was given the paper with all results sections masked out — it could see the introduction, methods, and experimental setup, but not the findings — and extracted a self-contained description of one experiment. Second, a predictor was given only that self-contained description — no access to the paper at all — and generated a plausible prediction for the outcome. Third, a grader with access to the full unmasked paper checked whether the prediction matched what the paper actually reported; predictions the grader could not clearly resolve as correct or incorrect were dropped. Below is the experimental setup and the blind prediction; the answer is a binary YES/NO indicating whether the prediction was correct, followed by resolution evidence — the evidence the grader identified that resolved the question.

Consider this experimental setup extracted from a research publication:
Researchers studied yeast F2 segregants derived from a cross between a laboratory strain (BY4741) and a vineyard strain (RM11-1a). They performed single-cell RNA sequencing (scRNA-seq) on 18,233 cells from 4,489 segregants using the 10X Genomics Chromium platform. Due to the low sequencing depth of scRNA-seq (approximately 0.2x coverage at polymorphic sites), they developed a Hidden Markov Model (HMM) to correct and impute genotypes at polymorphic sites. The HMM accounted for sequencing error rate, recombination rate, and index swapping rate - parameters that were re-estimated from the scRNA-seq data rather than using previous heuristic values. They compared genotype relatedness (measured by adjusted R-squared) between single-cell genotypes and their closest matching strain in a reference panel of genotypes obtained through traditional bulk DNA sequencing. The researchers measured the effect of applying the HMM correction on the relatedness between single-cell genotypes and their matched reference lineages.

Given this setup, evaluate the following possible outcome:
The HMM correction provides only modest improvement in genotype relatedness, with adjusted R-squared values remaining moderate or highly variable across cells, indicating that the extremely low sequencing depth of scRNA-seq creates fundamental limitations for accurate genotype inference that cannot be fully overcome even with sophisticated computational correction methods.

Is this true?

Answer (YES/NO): NO